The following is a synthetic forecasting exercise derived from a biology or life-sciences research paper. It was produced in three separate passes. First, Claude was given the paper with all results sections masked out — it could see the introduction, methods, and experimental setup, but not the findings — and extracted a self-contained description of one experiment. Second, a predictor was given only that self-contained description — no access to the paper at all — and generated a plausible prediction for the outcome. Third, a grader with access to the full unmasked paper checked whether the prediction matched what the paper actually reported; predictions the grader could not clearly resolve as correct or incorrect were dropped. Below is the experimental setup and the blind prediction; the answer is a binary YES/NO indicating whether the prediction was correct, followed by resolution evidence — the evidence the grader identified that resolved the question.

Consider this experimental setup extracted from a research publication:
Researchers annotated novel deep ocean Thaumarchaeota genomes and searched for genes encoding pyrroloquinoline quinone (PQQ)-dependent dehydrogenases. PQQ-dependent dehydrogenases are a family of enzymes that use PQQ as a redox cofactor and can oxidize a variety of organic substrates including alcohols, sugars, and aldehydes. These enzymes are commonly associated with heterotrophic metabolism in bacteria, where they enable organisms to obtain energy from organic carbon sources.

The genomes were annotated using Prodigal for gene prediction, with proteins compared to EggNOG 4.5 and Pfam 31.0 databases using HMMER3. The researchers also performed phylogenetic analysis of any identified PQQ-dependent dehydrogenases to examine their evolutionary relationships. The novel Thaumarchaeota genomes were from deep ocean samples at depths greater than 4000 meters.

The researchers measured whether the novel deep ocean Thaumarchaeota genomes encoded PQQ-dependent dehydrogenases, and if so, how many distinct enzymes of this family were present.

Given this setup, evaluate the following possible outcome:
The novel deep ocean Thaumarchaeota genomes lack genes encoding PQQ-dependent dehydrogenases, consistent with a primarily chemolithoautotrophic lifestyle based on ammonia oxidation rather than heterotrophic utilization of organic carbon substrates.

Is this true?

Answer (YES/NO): NO